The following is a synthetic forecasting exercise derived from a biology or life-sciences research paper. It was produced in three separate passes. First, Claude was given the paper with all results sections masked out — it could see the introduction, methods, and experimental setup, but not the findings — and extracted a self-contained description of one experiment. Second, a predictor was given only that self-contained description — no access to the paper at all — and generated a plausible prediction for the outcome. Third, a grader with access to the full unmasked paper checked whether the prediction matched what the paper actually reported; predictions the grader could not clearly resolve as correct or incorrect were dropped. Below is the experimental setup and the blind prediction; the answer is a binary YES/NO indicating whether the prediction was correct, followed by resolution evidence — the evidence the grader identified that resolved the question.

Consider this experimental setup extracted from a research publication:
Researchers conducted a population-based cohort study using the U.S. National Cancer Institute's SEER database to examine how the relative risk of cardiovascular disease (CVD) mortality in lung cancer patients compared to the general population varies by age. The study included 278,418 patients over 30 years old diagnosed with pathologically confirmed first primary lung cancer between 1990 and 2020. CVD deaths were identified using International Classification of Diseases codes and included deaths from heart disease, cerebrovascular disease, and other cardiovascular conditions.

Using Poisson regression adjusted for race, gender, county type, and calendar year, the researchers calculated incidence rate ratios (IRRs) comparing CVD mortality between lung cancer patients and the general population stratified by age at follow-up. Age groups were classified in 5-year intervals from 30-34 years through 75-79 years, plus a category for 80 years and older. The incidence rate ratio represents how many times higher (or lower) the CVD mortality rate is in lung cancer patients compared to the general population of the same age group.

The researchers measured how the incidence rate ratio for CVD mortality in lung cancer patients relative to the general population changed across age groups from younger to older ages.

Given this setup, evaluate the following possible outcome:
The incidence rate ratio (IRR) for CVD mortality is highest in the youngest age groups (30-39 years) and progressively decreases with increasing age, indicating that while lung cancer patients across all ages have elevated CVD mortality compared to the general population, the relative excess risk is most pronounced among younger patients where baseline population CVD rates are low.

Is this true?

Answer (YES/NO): YES